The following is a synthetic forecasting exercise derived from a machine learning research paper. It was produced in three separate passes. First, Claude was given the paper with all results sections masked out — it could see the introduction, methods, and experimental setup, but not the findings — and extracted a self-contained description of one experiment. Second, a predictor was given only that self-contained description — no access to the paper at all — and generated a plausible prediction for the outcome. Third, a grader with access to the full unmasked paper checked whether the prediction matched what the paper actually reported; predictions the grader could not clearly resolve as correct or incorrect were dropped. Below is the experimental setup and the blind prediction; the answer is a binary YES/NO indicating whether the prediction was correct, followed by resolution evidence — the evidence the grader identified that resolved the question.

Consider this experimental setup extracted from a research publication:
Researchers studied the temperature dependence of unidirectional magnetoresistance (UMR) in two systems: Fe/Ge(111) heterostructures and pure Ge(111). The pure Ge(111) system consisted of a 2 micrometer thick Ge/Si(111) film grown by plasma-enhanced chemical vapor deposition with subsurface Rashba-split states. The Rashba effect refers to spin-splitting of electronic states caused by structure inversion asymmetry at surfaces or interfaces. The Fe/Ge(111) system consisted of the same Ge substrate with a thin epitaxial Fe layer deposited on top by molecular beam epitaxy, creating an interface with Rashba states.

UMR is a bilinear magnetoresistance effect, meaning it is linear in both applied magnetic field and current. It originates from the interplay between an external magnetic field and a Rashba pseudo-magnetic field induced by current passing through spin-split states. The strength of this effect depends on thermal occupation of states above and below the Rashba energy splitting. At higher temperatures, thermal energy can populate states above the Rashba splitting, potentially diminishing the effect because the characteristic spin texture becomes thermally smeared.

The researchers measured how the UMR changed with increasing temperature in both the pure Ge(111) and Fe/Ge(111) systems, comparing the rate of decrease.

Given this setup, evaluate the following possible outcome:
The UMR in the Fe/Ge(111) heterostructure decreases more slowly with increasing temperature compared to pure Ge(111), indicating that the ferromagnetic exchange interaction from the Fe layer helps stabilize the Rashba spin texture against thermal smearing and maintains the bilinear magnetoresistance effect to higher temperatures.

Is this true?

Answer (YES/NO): NO